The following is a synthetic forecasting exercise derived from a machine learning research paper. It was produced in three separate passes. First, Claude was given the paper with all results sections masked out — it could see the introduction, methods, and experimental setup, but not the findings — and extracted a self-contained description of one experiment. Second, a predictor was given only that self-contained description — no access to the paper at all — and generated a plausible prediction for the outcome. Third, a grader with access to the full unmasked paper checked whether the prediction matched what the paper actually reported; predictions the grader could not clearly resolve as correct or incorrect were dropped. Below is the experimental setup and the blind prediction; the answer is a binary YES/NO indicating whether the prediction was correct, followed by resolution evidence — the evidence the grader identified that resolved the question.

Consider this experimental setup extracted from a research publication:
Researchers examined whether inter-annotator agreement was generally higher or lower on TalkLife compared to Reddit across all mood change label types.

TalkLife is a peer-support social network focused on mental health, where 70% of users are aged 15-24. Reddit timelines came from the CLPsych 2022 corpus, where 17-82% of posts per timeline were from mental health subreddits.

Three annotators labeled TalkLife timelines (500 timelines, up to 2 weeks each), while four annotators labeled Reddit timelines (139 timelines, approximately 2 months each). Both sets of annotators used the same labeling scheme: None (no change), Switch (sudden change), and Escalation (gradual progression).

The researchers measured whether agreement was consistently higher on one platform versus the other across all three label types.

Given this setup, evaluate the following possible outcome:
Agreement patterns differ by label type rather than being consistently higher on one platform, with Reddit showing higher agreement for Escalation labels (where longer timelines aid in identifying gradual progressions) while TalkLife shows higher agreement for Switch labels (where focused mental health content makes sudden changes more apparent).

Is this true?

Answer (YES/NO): NO